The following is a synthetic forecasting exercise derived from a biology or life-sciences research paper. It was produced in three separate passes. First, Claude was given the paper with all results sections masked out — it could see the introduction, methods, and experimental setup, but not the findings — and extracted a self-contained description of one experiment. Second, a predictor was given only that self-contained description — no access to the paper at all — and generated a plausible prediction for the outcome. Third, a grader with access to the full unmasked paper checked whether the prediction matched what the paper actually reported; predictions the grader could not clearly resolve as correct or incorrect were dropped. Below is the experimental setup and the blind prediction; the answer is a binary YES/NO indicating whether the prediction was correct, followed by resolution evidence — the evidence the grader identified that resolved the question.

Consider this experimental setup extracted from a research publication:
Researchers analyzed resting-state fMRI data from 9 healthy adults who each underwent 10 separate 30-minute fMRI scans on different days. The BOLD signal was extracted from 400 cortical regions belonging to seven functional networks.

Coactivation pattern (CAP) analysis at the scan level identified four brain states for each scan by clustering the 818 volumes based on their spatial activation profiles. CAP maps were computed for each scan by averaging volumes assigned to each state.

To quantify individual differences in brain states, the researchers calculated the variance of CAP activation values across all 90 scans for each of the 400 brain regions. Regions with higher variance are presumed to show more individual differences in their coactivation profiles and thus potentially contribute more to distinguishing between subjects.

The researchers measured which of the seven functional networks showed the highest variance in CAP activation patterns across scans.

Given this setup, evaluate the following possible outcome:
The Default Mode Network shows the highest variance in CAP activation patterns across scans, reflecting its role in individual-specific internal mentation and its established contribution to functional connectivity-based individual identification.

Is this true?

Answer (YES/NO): NO